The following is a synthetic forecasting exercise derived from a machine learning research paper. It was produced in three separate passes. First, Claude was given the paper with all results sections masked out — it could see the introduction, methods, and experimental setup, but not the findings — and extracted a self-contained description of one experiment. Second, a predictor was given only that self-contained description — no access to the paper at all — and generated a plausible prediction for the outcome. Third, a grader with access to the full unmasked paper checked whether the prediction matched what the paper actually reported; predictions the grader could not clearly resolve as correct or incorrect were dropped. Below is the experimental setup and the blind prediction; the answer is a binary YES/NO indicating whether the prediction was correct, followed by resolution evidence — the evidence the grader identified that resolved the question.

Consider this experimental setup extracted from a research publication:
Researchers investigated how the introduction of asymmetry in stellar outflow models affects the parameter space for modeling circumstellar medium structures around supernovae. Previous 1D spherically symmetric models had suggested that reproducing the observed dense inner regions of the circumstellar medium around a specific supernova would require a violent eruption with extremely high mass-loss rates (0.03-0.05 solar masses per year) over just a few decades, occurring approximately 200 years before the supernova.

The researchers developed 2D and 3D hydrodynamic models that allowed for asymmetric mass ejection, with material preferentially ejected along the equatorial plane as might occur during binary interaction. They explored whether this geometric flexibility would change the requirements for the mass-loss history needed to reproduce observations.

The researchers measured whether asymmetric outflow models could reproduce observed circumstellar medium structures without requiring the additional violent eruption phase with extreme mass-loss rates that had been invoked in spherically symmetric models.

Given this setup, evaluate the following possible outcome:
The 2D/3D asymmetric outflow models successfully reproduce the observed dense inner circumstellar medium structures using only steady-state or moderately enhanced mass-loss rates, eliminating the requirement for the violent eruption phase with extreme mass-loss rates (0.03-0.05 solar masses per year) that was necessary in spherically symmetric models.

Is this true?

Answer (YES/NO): YES